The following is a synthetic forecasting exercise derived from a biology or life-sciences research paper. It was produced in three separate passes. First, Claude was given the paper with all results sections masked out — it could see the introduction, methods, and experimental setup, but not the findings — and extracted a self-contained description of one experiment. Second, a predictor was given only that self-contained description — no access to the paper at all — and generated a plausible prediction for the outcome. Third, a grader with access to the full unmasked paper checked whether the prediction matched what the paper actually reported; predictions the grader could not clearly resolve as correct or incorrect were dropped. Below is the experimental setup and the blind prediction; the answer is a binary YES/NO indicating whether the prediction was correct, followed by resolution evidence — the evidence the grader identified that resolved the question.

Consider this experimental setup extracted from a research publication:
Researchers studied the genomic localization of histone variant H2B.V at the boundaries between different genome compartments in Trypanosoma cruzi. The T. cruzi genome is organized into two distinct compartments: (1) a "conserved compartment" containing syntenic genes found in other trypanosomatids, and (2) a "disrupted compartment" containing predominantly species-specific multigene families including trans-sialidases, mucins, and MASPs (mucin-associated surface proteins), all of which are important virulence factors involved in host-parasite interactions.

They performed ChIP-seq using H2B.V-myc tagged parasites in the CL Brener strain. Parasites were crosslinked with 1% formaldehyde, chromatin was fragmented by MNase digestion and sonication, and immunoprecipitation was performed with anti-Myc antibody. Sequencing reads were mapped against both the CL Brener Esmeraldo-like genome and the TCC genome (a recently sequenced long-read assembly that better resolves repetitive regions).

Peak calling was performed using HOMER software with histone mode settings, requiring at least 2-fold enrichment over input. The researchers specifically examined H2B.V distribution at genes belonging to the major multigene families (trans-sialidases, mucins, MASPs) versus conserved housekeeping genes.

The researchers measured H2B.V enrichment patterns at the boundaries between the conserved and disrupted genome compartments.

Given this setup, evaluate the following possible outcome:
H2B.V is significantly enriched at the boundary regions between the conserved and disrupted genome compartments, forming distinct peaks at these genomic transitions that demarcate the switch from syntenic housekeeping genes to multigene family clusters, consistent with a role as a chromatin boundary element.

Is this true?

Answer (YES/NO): YES